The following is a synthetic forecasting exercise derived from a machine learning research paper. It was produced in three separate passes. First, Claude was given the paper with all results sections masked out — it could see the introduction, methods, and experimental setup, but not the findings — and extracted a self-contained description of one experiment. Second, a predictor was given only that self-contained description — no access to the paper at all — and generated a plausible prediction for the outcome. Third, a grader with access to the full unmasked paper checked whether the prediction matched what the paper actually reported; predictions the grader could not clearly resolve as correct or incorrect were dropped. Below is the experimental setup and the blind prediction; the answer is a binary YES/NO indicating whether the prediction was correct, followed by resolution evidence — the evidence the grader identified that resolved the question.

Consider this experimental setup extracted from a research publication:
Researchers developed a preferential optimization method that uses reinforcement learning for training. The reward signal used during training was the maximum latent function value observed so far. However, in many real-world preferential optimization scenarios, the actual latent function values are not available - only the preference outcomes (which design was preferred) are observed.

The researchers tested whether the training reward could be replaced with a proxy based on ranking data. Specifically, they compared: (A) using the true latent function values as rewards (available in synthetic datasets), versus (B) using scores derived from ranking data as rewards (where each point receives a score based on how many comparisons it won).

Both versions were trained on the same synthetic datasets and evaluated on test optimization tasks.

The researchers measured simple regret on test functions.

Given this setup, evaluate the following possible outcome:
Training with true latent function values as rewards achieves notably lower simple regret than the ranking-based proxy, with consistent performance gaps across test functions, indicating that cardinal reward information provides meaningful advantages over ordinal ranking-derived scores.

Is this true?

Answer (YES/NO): NO